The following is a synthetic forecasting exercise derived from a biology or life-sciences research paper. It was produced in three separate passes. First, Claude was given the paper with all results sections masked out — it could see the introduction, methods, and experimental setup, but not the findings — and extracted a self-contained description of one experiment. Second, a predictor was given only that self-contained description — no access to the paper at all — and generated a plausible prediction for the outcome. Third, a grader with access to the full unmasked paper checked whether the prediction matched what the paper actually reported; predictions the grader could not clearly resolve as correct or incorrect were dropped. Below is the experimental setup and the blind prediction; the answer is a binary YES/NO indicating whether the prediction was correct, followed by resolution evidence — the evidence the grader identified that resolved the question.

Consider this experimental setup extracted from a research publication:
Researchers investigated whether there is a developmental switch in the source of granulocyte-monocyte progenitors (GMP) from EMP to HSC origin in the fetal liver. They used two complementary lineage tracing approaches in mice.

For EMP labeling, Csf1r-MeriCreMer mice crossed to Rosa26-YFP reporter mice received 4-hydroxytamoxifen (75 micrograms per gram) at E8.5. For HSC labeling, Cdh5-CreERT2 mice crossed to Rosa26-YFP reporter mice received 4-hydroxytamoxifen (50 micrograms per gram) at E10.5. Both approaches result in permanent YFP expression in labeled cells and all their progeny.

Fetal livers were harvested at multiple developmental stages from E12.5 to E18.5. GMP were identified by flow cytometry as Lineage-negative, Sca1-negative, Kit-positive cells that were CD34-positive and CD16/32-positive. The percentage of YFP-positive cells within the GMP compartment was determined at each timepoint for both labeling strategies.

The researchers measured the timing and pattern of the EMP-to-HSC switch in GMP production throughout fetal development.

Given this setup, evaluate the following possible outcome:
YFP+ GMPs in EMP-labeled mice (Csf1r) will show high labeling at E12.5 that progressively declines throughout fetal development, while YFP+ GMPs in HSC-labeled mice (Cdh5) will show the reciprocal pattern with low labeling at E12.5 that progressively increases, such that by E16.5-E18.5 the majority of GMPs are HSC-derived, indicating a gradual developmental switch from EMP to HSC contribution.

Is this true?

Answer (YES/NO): YES